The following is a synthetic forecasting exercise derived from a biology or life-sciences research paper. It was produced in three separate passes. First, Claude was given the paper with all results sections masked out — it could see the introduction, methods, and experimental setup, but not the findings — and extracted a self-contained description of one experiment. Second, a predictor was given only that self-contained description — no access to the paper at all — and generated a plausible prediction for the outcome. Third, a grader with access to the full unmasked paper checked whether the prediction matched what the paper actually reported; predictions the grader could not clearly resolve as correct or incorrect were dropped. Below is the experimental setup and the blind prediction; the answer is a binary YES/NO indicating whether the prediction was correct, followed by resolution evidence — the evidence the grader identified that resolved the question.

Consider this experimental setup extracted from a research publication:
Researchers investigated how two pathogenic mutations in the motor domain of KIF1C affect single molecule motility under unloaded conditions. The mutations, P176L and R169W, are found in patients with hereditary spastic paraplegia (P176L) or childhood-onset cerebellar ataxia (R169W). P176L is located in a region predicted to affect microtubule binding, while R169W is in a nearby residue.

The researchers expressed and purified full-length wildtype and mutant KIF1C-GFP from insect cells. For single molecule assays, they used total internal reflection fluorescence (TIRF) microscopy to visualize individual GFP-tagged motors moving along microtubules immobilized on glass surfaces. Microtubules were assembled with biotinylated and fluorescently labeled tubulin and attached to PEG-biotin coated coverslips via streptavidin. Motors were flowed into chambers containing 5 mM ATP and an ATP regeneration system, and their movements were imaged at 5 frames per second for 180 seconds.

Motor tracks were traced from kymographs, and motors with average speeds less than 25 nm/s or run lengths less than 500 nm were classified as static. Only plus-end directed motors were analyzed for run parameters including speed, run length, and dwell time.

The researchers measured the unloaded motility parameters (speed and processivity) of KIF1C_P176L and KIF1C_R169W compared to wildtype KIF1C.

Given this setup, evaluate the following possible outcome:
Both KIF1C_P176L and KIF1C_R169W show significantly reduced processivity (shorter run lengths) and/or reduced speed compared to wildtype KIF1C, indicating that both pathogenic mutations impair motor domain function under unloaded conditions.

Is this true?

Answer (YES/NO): NO